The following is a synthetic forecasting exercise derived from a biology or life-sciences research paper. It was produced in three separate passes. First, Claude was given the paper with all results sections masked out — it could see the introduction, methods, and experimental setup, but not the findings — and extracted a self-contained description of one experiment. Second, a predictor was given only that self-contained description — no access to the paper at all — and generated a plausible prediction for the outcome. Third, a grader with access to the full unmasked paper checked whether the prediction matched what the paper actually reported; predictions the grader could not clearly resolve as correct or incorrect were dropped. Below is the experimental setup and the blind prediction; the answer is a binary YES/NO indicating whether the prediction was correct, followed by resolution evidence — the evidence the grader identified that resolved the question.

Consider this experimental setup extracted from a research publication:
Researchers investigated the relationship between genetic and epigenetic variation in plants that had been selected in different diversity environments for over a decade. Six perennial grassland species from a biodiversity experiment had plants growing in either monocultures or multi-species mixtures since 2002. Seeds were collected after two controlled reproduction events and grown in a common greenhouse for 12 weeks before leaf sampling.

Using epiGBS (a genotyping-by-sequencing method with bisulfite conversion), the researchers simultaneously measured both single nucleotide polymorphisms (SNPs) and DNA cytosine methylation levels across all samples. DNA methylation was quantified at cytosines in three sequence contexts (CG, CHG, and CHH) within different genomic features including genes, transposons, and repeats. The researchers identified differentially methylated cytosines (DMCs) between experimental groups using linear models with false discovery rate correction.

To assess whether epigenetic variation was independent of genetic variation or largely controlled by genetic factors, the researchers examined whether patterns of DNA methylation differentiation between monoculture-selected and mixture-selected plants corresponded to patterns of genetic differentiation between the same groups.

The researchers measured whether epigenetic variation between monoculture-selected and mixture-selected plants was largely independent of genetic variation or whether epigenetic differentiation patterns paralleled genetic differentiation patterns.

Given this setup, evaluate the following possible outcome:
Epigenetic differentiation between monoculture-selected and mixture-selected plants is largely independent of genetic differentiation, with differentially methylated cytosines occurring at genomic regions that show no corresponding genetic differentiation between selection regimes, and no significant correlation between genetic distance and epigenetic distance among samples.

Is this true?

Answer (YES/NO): NO